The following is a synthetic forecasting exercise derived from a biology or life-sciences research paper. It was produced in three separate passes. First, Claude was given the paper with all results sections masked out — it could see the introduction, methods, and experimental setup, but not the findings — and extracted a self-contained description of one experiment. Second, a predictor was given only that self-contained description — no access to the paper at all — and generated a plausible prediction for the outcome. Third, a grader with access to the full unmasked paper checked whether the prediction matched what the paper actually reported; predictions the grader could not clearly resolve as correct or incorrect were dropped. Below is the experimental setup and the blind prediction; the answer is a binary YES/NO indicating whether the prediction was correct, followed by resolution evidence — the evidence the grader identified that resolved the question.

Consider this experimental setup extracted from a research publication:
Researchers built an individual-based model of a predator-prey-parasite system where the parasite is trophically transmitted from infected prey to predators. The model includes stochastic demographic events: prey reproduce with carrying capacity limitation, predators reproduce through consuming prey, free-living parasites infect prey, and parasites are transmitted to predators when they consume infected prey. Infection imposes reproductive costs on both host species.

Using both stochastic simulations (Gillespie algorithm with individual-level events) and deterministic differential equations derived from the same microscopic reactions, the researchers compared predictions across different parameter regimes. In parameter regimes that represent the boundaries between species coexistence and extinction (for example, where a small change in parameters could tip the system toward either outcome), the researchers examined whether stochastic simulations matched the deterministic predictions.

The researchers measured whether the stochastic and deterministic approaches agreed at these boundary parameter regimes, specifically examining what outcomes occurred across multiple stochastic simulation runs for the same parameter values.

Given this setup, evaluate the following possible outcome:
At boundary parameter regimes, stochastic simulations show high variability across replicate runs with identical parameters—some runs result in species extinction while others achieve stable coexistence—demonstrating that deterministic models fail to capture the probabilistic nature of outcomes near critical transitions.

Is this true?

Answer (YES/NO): YES